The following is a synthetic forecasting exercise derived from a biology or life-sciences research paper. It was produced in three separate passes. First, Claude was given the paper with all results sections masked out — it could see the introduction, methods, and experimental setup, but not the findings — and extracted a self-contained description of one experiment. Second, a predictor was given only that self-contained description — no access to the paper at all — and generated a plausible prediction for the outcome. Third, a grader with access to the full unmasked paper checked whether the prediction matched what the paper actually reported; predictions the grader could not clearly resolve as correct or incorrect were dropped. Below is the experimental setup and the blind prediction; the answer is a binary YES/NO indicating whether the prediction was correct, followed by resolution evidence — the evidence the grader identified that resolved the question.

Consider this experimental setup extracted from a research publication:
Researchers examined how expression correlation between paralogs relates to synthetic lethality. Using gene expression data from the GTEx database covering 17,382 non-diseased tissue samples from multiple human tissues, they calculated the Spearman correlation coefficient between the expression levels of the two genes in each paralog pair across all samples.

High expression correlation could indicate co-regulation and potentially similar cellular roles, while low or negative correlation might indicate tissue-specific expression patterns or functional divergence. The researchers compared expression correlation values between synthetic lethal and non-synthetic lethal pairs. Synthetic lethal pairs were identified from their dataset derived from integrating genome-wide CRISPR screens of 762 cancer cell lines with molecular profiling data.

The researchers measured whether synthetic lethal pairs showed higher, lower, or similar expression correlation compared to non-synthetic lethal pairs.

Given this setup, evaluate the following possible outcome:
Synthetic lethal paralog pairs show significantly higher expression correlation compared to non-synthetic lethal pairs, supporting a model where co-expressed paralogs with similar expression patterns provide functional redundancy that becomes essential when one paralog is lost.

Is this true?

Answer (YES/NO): NO